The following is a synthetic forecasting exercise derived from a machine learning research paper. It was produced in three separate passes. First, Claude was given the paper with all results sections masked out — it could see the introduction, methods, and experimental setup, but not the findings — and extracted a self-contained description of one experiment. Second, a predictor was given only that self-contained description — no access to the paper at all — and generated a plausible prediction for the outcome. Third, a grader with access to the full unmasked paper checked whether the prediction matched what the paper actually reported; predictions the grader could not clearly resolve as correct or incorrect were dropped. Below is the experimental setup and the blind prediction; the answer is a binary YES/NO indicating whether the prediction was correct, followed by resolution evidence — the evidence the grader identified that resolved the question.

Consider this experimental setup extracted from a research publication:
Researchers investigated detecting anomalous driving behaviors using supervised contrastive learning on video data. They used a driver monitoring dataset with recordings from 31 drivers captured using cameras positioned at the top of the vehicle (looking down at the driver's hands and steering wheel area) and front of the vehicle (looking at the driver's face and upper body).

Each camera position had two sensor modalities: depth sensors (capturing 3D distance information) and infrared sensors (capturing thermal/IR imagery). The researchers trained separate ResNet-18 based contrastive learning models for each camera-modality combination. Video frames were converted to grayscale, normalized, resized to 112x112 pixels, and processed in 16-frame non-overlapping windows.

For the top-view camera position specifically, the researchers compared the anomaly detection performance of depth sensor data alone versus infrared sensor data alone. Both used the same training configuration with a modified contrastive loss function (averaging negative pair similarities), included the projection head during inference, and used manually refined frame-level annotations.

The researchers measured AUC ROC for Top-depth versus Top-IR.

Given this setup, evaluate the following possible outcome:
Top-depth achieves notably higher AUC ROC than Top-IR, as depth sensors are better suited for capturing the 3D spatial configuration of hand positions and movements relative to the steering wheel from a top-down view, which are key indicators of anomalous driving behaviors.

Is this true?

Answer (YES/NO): YES